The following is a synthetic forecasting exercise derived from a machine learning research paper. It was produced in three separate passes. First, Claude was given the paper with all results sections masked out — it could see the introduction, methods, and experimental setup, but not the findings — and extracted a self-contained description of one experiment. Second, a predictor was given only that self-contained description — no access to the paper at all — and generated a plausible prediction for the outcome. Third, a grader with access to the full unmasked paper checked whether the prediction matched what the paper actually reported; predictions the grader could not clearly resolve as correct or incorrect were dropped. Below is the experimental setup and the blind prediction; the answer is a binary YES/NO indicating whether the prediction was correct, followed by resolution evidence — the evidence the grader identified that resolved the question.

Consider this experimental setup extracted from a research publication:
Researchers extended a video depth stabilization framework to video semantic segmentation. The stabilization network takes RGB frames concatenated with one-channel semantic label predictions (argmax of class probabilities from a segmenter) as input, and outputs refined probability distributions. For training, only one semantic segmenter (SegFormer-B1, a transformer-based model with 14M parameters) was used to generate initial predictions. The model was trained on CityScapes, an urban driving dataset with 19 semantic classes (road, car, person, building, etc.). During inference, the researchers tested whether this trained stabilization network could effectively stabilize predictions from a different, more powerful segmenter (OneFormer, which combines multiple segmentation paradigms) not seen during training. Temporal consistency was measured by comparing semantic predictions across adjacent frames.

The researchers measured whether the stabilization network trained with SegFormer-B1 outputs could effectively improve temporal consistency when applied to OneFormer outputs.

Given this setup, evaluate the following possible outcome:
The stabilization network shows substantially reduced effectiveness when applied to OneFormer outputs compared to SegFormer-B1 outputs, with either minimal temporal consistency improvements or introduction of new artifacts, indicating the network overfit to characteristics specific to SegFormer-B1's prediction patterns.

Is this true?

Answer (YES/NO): NO